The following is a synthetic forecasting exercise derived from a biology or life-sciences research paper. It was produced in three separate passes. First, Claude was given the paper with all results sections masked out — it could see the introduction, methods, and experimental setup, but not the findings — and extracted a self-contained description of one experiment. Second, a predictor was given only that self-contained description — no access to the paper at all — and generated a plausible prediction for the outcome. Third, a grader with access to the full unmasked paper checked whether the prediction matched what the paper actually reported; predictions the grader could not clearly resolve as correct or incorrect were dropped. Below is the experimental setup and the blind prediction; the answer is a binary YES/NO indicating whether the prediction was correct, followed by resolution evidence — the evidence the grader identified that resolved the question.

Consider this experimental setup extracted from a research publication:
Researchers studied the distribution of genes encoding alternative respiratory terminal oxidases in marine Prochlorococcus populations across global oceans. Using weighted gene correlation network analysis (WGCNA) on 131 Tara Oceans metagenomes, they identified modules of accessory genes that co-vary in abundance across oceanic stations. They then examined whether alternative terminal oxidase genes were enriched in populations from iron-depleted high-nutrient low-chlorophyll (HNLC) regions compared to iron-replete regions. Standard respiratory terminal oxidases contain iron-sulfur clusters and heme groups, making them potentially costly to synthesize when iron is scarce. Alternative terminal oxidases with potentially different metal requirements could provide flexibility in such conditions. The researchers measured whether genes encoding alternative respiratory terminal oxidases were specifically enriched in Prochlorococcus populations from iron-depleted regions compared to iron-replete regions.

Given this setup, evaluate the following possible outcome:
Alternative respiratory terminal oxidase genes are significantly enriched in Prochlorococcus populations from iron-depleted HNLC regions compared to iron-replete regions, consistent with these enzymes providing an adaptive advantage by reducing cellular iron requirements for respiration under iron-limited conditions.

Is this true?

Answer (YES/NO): YES